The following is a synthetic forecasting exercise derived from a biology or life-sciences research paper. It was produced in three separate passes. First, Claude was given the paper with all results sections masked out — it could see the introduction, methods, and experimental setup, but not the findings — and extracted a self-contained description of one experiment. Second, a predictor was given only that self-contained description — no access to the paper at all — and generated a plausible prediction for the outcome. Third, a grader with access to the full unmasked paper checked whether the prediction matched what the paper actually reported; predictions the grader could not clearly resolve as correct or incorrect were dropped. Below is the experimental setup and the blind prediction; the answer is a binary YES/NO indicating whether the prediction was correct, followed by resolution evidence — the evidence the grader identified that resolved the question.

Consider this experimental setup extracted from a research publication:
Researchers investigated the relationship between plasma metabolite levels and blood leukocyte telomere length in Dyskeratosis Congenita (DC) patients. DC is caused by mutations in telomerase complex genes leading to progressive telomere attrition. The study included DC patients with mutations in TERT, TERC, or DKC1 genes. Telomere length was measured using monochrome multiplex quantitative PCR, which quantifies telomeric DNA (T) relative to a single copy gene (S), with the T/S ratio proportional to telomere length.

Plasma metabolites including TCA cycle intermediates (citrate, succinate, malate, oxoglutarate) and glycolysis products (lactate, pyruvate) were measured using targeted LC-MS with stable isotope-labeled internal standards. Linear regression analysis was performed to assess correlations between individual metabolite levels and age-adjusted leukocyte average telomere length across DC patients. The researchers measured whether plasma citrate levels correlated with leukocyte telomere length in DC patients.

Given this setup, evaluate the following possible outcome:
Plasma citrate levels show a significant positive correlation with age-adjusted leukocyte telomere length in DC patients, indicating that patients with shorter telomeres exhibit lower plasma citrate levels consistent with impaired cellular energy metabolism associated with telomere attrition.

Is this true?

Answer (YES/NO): NO